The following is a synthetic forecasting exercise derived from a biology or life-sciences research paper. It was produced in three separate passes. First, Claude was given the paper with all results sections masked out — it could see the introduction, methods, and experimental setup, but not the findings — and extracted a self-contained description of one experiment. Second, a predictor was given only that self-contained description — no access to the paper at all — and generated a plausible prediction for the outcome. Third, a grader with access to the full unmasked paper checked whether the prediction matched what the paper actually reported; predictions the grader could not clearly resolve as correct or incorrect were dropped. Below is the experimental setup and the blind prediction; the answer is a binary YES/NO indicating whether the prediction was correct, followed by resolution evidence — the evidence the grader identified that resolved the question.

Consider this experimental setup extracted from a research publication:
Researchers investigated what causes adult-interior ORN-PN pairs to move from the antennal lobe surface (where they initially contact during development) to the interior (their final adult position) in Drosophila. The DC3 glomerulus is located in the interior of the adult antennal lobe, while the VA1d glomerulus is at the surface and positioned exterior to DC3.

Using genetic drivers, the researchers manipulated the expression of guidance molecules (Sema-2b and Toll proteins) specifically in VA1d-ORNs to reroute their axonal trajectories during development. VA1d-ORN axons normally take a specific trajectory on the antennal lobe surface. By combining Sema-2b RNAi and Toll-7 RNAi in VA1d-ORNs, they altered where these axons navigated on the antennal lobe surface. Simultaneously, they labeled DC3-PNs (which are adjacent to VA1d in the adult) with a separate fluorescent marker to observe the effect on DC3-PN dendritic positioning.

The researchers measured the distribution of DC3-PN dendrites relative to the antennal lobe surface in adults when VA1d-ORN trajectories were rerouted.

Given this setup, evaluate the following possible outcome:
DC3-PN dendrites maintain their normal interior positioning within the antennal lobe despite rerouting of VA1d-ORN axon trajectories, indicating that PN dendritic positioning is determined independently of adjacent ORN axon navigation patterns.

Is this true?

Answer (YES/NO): NO